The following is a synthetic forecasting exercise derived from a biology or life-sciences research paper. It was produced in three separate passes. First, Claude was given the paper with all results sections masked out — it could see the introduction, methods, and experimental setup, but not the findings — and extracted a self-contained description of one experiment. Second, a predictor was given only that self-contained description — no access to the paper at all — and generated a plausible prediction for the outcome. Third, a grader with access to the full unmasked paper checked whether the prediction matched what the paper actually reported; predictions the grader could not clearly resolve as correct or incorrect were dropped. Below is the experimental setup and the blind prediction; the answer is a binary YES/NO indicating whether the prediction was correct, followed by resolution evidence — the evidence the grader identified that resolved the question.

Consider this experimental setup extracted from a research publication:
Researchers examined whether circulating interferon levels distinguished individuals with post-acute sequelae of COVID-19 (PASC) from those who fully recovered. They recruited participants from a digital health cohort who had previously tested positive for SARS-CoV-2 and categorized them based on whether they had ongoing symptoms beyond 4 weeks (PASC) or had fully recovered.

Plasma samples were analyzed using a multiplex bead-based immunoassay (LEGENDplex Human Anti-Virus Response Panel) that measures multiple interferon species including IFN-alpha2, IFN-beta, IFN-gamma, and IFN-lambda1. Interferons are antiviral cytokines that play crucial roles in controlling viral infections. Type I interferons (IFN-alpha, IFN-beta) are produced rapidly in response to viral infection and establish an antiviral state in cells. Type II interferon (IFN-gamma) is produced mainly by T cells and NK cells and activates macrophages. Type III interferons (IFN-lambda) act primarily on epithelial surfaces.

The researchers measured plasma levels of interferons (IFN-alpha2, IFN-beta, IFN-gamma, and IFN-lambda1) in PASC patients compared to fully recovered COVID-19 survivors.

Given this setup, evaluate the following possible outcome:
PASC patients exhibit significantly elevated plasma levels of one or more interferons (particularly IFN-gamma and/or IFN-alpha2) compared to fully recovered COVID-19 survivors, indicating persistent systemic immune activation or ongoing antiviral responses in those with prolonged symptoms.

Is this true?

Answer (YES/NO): NO